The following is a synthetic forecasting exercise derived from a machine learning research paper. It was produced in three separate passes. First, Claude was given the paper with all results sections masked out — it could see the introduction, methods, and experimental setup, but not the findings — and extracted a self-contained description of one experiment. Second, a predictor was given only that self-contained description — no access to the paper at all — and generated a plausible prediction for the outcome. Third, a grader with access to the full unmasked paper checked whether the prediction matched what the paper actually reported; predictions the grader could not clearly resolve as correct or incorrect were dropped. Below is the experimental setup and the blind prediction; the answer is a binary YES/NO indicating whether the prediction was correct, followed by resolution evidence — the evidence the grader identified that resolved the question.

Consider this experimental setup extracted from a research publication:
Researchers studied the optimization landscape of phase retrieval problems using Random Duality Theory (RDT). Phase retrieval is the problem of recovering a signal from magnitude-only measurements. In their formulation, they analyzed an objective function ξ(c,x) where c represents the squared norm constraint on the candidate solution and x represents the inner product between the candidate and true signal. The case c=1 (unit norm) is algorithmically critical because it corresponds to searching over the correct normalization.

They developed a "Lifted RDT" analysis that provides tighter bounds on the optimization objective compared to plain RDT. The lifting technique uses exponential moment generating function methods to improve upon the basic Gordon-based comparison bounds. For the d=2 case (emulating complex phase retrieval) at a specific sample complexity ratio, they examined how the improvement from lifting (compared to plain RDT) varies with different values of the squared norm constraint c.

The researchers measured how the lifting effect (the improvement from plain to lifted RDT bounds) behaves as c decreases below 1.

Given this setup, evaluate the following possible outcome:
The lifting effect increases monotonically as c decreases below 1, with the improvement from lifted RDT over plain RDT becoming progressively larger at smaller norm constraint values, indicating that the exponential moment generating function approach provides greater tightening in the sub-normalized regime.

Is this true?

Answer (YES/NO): NO